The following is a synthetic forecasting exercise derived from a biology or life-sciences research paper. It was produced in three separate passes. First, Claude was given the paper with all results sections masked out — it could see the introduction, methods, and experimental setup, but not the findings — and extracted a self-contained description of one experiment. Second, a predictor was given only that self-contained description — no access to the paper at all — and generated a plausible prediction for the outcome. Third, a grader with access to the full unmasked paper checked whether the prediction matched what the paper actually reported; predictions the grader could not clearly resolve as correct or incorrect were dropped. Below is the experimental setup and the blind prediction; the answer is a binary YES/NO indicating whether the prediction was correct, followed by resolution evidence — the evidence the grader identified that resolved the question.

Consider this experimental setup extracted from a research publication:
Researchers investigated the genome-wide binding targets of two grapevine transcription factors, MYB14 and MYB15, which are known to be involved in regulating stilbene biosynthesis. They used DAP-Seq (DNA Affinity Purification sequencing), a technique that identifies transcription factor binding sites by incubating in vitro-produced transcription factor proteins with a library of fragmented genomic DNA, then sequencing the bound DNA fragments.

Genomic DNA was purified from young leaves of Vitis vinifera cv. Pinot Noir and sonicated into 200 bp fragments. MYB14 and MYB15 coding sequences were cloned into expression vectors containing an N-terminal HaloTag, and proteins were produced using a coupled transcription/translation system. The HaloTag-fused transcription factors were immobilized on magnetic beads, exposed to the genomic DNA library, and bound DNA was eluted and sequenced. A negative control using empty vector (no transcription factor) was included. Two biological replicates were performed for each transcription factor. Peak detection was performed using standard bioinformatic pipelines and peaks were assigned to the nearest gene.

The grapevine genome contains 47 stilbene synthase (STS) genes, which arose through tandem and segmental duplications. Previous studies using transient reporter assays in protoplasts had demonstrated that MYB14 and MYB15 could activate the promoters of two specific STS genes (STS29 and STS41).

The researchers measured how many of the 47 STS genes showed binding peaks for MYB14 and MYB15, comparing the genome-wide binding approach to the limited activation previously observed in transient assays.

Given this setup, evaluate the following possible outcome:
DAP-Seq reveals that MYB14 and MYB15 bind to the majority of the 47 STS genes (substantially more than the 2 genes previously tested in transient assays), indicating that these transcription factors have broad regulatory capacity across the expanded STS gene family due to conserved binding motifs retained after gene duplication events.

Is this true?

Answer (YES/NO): NO